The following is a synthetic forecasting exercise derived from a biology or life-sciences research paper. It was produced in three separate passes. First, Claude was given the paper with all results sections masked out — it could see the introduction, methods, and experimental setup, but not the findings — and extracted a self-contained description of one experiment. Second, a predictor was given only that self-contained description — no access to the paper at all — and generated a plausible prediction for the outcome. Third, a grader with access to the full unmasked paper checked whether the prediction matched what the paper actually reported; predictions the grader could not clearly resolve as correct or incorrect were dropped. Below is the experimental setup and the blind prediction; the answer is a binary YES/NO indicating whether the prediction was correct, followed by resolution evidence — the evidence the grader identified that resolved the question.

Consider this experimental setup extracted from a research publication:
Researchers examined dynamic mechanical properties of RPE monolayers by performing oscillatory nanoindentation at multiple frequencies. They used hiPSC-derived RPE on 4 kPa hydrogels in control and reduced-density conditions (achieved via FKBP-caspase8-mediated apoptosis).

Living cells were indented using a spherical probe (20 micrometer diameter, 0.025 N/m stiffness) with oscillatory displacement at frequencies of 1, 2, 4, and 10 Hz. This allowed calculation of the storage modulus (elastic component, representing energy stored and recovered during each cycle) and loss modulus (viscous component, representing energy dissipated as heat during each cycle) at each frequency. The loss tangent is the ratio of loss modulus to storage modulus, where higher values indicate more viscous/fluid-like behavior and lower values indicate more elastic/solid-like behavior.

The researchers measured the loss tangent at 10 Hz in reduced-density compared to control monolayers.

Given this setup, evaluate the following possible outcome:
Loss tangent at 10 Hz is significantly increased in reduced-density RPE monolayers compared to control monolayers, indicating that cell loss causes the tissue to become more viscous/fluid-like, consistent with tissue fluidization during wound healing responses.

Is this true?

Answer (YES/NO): NO